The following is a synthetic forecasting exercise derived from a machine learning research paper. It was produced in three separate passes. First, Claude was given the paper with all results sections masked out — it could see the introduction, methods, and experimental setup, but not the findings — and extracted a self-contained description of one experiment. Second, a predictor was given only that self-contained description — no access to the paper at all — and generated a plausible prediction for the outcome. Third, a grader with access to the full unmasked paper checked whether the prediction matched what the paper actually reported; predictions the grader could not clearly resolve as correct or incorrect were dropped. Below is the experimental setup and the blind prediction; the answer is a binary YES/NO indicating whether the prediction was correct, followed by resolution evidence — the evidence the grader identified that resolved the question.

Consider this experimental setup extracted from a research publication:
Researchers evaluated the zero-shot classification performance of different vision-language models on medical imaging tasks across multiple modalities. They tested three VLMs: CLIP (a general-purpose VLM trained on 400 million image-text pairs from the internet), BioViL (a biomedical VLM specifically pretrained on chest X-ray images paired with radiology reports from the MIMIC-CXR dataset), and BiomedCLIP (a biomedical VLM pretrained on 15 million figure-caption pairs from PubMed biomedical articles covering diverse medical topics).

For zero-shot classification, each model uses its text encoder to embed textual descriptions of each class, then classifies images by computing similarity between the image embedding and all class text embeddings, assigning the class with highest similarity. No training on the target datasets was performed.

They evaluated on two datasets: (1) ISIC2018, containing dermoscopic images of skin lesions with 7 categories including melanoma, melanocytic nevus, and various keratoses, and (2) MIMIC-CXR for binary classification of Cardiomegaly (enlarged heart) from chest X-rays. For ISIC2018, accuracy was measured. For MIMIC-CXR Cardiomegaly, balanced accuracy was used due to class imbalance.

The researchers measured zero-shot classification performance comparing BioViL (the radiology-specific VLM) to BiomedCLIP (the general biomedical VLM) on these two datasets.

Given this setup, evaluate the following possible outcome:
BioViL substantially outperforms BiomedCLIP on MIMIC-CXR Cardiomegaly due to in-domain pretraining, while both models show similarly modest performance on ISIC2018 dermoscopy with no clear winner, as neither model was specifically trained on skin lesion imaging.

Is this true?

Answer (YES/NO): NO